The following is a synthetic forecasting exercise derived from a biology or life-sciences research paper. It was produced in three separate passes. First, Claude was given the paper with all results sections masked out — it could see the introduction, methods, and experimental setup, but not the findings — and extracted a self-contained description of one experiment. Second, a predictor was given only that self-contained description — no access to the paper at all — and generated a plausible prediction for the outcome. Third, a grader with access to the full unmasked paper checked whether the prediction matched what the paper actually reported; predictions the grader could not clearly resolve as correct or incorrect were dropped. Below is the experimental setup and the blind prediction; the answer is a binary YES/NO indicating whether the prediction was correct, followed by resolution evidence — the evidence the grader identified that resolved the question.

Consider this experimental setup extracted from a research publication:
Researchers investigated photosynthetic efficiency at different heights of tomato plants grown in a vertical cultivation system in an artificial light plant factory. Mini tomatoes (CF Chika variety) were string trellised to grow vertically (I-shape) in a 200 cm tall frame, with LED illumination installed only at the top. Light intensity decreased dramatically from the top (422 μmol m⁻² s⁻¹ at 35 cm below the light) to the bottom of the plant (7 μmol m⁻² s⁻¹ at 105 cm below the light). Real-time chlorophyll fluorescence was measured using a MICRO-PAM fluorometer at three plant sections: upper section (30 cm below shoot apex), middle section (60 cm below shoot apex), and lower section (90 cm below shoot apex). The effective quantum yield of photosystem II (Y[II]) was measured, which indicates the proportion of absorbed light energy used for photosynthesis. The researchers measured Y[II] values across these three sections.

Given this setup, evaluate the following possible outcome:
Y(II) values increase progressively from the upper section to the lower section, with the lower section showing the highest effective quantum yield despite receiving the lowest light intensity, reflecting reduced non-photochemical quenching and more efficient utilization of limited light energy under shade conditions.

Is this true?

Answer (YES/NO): NO